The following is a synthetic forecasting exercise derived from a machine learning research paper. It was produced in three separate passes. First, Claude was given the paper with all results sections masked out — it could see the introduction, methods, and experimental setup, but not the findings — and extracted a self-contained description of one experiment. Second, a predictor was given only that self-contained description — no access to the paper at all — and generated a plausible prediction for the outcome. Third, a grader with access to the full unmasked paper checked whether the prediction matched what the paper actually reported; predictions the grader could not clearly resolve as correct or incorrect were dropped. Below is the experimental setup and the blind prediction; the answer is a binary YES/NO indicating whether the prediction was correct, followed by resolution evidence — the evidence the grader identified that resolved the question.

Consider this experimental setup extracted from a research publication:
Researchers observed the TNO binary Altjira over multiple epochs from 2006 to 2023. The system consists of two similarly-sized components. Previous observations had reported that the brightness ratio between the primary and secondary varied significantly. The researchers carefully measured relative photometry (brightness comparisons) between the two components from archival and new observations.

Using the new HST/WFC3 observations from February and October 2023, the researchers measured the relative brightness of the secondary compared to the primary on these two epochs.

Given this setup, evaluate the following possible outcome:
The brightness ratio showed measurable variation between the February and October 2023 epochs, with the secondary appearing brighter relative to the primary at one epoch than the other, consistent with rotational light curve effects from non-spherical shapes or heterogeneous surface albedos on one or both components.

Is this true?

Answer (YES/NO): YES